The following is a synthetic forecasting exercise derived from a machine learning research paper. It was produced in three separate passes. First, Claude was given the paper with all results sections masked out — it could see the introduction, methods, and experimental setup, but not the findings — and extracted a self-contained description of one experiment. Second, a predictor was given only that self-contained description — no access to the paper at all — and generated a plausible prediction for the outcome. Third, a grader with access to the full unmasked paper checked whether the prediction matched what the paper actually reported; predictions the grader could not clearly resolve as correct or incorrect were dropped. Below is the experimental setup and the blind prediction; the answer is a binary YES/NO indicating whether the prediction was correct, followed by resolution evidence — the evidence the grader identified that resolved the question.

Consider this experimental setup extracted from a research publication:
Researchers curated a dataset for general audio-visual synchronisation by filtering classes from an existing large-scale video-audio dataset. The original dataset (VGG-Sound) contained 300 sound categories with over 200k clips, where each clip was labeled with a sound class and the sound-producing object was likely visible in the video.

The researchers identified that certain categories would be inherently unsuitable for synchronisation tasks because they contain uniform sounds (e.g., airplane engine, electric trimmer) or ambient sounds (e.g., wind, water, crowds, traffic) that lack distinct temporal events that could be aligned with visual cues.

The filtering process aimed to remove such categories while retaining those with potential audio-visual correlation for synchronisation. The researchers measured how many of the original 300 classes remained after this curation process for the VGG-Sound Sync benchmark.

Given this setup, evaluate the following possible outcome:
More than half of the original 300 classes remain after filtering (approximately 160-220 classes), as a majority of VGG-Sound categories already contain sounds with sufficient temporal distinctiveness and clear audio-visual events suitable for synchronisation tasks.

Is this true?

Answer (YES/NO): YES